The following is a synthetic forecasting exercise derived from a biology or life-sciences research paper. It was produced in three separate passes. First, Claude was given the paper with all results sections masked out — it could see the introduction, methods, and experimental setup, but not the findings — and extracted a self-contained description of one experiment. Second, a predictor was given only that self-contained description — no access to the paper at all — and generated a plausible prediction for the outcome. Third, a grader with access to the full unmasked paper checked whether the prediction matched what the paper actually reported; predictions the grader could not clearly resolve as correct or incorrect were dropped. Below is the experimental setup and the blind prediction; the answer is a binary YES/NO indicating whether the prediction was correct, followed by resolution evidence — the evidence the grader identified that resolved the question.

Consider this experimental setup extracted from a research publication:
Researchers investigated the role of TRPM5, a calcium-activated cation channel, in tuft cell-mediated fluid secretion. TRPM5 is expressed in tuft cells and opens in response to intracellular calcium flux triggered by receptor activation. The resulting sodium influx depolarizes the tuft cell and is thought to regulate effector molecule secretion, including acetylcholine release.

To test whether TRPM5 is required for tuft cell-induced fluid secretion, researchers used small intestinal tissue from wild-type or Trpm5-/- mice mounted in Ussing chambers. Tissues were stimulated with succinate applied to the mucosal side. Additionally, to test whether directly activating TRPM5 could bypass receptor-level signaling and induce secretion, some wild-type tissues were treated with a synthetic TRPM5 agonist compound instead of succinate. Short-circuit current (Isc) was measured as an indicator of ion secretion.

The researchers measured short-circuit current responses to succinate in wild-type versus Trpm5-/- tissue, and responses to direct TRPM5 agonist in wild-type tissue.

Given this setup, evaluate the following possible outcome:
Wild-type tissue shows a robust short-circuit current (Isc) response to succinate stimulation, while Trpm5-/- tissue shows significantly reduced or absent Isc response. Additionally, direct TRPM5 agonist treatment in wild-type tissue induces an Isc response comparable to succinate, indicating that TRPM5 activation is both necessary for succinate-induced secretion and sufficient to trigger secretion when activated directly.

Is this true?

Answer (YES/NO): YES